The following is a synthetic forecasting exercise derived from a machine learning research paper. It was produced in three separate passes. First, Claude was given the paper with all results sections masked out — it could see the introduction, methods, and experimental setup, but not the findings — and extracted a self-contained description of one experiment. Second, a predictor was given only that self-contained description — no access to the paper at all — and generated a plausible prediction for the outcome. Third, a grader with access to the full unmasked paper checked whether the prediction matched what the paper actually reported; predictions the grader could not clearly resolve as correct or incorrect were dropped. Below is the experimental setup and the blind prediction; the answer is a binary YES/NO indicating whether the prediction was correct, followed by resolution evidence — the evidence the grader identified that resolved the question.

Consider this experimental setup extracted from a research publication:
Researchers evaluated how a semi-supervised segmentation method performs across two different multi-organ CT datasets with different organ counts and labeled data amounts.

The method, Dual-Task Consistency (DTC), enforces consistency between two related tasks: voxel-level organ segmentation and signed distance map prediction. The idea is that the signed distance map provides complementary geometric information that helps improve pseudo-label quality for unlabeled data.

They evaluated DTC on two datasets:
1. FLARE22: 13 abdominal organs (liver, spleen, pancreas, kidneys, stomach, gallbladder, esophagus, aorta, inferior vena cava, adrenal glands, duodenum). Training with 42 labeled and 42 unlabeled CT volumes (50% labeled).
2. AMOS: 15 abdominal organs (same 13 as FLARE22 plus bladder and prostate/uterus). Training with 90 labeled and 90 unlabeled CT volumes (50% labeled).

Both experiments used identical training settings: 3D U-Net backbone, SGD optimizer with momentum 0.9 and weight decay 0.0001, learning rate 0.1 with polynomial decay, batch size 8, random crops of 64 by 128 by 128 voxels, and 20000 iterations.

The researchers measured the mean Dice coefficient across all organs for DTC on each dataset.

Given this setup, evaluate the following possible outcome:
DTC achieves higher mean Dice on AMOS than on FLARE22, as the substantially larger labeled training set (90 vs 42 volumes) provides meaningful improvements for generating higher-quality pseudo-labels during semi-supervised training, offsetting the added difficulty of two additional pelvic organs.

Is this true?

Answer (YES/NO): NO